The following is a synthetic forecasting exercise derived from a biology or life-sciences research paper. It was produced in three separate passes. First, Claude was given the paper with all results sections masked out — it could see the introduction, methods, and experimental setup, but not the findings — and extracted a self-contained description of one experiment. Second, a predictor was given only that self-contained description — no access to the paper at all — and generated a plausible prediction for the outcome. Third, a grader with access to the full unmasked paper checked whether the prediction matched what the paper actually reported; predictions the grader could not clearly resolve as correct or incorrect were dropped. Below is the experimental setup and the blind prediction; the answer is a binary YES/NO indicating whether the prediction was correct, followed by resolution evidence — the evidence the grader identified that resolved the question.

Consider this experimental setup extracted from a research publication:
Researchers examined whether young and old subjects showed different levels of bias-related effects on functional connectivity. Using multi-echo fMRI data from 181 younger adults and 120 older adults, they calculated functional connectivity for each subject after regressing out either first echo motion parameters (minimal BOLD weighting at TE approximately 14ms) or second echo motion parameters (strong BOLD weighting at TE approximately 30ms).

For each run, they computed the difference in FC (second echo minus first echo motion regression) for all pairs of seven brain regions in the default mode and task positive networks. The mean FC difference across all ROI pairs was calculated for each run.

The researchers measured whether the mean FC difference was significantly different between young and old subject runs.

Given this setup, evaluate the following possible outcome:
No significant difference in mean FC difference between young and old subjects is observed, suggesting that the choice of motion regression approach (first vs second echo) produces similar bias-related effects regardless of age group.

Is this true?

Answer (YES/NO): NO